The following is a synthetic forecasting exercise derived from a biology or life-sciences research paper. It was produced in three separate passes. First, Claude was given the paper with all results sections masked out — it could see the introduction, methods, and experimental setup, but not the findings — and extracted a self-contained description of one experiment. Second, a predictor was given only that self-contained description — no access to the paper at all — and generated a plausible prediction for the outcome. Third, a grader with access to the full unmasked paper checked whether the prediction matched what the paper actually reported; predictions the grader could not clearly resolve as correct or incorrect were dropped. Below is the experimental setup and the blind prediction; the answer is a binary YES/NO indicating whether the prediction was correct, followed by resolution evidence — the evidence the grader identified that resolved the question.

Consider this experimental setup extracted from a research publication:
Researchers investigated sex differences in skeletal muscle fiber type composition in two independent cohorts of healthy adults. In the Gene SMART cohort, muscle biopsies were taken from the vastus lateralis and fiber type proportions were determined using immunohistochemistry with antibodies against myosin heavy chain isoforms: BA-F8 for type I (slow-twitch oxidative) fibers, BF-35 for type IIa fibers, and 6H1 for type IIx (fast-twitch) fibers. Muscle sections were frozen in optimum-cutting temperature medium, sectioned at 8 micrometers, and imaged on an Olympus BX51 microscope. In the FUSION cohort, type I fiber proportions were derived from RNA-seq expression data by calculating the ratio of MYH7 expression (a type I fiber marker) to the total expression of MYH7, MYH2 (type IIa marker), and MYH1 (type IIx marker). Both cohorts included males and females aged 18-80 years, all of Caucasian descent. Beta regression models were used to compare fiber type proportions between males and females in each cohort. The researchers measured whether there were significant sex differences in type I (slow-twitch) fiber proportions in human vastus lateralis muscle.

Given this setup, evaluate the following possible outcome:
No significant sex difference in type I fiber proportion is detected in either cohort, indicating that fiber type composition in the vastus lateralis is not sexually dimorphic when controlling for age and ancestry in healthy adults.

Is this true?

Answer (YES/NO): NO